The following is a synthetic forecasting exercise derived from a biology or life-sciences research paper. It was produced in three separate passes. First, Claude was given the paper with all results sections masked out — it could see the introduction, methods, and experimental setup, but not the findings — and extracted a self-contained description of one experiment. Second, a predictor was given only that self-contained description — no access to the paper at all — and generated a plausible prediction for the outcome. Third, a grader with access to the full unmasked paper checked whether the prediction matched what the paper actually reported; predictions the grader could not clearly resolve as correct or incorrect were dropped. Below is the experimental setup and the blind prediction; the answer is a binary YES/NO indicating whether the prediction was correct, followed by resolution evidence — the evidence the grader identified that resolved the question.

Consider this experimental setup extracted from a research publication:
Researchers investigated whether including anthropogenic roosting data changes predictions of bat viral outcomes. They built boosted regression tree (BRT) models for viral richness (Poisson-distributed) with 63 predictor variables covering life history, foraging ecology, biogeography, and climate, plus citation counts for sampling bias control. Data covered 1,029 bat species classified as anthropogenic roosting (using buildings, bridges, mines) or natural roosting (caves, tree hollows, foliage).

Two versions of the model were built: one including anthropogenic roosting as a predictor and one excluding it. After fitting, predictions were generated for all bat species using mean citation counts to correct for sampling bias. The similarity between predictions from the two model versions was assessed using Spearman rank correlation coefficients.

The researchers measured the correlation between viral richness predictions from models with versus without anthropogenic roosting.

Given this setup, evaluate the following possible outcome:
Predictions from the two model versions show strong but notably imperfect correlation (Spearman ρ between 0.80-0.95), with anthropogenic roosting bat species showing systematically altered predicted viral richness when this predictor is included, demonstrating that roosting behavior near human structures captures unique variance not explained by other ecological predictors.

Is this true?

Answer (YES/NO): NO